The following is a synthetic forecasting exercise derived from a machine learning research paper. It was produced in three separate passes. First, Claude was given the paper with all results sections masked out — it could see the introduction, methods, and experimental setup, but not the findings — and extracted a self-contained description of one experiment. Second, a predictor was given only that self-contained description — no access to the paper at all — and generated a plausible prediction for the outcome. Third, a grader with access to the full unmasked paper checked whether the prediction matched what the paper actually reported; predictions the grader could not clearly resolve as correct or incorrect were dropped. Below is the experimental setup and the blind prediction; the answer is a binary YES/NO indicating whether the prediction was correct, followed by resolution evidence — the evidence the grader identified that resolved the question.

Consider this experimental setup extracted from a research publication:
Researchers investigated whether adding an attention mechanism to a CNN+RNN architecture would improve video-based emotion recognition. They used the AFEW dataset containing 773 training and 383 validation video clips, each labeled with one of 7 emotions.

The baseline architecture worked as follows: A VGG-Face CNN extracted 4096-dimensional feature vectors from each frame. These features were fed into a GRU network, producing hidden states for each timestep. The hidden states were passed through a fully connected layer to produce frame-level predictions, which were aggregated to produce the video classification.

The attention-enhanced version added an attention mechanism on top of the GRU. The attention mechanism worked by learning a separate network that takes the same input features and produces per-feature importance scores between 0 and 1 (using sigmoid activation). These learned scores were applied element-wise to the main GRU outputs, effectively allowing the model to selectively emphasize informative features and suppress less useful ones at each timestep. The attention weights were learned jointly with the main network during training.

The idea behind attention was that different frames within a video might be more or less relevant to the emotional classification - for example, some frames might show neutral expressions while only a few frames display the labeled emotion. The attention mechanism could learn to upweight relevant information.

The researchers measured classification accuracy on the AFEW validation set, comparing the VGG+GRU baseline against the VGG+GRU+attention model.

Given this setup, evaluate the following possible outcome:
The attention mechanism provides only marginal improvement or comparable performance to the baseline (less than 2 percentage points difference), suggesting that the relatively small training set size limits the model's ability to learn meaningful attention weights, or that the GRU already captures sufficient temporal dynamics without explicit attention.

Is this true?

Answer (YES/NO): NO